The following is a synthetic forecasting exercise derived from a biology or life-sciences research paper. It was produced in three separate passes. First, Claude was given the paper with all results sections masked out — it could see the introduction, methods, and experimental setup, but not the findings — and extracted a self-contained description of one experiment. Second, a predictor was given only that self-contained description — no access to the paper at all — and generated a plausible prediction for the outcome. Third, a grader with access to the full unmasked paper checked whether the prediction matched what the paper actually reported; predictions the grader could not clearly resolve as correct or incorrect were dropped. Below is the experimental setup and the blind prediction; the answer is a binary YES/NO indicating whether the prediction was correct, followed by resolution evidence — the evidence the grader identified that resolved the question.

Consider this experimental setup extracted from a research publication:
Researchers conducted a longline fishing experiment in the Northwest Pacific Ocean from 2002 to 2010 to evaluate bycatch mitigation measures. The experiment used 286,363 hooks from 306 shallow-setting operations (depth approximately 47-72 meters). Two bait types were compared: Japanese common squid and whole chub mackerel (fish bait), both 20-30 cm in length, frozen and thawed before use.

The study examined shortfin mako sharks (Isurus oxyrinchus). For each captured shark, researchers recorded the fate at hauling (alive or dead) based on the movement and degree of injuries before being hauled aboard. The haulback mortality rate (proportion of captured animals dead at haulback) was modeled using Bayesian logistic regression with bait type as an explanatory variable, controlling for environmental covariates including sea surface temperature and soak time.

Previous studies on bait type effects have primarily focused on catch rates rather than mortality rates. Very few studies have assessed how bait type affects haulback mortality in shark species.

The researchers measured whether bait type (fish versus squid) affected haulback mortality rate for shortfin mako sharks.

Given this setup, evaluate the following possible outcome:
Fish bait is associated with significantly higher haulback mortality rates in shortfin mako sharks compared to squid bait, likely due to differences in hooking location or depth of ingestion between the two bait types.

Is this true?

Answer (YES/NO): YES